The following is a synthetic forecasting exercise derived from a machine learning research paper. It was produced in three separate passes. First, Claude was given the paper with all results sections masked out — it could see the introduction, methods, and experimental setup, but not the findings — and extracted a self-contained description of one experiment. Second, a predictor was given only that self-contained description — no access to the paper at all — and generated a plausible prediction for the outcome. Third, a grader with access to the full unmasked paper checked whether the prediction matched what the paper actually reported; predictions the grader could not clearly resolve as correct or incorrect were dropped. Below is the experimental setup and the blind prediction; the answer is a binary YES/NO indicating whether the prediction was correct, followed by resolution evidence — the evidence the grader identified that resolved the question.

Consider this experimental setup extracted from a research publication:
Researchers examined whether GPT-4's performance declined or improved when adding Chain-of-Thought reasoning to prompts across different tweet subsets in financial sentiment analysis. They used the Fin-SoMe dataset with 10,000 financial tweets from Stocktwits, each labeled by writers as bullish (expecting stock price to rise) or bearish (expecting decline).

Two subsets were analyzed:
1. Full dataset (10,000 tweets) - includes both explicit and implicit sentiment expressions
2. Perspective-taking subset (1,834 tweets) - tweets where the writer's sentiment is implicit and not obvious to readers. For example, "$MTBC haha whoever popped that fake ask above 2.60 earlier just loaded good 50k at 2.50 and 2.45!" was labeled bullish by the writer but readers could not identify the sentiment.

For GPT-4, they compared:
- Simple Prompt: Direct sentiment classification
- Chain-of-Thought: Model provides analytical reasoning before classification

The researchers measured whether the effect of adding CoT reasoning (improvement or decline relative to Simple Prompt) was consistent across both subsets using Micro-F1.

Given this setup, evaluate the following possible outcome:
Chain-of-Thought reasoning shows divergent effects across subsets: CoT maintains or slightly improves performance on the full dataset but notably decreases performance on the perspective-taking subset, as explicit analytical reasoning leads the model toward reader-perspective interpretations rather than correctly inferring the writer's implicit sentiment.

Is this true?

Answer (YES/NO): NO